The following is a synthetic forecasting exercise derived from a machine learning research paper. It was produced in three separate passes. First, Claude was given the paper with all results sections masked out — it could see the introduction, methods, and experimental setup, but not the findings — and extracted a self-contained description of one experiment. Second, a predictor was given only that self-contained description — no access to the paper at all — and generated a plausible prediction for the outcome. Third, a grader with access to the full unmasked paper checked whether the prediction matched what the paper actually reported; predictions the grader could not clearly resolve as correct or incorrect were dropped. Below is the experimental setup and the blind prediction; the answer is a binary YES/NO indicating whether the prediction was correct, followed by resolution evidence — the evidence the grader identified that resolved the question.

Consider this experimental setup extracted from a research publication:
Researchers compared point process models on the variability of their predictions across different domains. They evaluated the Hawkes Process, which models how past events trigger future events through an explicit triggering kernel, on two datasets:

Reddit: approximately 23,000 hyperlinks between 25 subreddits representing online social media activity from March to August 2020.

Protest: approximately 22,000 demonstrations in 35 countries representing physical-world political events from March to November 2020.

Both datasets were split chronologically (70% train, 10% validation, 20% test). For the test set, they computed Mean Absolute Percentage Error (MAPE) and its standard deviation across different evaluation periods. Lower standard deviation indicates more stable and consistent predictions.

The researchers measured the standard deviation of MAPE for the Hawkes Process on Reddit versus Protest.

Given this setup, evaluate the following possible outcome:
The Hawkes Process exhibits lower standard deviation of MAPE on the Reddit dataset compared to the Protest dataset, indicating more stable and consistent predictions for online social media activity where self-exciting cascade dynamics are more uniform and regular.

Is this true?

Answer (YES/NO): YES